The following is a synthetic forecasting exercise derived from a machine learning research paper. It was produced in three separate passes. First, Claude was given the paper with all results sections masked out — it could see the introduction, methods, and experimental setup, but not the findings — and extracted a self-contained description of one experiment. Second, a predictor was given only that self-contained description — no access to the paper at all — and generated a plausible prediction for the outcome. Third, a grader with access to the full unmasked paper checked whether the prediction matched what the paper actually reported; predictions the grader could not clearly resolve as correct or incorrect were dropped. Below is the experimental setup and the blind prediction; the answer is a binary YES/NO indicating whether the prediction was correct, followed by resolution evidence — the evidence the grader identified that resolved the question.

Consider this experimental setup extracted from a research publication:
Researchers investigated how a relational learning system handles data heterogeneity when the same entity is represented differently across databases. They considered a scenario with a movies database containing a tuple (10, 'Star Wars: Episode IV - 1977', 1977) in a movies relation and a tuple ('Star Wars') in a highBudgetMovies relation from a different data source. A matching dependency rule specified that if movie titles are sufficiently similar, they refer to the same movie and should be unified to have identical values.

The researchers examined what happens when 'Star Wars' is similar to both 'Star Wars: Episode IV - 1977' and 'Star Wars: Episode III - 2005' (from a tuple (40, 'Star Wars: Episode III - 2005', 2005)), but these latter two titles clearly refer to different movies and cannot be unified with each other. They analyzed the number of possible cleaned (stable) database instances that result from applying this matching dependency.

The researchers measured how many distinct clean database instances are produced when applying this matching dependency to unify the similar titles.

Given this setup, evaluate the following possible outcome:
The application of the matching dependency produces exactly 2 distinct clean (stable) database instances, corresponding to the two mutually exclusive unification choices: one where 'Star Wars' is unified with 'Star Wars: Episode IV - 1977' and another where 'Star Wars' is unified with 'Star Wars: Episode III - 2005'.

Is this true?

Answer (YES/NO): YES